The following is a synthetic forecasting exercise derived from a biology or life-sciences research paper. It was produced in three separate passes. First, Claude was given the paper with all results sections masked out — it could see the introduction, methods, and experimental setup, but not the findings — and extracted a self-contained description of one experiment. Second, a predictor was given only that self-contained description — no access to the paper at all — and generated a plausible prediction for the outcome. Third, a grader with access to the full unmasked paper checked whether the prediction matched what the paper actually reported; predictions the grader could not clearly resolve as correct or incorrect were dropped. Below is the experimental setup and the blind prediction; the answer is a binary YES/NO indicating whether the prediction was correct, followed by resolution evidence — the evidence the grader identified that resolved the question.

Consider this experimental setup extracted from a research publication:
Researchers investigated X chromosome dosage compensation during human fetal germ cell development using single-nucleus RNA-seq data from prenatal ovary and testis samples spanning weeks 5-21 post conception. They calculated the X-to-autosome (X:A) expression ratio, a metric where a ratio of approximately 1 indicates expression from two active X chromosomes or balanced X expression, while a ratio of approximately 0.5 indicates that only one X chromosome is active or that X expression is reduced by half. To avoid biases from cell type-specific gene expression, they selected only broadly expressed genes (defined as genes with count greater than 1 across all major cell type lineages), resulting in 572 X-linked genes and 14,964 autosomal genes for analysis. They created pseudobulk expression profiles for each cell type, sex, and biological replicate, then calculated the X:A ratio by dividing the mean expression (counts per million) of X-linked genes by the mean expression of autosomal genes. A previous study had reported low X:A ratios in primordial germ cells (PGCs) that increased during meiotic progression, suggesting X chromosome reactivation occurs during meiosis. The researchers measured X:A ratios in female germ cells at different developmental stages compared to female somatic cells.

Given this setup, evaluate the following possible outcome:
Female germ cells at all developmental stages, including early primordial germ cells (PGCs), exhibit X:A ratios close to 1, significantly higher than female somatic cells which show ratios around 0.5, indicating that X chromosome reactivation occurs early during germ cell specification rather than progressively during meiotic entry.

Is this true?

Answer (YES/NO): NO